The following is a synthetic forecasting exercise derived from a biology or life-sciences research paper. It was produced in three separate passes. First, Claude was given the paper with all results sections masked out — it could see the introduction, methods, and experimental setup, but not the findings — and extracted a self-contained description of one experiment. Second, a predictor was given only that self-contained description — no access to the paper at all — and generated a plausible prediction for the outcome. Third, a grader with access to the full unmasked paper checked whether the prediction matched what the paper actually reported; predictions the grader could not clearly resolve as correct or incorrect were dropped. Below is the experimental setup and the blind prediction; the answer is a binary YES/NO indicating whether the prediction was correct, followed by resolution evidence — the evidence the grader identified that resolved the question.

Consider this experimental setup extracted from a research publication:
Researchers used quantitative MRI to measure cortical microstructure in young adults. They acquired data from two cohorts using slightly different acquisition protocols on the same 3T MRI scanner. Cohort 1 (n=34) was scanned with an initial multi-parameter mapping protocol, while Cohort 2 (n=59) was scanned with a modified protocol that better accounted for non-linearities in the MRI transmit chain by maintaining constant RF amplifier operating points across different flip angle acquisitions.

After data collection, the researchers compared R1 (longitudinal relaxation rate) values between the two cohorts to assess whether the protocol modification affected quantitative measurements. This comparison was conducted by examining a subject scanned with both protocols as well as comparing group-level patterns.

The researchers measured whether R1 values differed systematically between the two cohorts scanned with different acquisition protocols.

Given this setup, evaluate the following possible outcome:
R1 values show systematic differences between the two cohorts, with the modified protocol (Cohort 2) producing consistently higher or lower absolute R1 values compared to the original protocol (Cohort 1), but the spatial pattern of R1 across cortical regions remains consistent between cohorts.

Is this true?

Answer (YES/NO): YES